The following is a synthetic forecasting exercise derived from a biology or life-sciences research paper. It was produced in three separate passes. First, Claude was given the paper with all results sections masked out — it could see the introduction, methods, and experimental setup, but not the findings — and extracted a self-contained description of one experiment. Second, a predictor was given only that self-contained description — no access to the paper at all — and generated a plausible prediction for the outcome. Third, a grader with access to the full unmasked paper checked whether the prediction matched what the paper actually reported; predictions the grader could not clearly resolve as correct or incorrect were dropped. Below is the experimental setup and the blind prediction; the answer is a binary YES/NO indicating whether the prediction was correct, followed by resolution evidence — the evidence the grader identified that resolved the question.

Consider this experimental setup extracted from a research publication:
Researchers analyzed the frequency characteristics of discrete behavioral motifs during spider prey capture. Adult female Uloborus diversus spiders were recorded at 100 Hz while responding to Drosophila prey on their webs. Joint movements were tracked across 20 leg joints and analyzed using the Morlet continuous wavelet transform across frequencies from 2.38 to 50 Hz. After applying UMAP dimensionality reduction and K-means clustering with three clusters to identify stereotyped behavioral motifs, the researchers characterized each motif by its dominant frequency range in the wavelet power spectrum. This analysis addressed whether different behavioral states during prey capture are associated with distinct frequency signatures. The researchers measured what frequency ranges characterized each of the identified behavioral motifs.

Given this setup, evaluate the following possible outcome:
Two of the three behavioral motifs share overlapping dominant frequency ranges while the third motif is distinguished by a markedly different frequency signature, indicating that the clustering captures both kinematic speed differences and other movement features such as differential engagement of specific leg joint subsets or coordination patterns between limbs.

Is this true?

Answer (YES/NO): NO